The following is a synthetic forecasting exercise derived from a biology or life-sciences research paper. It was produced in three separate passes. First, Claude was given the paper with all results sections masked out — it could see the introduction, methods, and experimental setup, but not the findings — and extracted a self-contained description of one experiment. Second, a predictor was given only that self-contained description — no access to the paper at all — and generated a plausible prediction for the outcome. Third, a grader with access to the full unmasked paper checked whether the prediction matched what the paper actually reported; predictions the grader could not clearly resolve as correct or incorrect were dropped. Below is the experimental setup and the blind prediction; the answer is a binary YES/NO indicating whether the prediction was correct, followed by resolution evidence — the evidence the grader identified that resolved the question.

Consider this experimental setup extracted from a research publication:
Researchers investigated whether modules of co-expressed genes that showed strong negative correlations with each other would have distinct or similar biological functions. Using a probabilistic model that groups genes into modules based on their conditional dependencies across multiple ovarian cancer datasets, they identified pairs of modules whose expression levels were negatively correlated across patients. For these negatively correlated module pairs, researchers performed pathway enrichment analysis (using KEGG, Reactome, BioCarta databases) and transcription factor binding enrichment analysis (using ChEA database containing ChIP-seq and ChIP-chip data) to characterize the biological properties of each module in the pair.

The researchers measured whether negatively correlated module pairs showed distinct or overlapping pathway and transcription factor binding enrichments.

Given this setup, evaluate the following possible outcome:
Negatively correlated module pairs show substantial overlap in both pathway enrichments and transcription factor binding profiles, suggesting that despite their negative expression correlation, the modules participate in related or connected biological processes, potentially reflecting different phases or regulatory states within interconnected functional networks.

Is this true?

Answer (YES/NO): NO